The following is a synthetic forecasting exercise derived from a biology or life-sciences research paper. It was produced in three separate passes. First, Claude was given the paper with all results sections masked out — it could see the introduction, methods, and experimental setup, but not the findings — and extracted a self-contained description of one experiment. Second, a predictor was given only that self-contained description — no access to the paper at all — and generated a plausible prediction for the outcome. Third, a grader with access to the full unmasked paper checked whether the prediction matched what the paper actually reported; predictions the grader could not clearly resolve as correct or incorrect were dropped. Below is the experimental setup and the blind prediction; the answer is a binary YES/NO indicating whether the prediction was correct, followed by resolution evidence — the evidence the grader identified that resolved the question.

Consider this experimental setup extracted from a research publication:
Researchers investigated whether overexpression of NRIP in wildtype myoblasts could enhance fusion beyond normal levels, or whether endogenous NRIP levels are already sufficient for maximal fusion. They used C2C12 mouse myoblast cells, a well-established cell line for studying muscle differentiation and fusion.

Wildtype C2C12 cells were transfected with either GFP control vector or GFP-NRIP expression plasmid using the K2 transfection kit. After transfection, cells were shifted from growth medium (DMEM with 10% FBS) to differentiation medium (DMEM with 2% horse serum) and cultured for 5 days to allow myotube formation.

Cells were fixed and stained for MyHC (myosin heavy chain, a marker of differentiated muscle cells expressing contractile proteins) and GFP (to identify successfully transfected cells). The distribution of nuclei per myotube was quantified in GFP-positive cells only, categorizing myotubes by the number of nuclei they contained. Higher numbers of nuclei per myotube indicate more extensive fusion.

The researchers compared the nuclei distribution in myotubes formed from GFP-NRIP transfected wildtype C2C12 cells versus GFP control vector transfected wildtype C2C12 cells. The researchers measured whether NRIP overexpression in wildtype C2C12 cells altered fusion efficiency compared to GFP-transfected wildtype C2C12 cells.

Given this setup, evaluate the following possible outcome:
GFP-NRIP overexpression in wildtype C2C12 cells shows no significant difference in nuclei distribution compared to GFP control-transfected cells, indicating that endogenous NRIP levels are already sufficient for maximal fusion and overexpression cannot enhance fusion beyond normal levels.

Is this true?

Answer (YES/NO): NO